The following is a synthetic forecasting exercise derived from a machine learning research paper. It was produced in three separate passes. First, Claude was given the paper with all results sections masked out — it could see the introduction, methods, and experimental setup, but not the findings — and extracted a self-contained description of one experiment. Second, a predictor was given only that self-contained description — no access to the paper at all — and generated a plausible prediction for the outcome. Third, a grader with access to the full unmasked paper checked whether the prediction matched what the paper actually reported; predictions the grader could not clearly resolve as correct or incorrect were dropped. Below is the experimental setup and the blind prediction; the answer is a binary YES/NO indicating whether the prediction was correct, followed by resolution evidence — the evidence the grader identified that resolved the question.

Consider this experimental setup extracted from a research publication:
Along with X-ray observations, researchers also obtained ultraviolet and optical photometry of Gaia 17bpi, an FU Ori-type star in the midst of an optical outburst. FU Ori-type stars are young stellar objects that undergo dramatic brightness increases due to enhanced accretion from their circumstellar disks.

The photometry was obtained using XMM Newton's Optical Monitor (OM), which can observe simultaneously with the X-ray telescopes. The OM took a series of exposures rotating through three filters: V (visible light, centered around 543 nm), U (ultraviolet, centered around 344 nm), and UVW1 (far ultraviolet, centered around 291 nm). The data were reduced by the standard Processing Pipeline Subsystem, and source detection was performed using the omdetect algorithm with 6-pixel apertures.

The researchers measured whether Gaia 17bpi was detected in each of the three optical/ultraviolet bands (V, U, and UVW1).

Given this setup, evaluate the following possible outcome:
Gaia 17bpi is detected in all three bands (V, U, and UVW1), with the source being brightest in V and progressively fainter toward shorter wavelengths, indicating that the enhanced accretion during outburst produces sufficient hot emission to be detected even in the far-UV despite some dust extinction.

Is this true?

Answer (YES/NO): NO